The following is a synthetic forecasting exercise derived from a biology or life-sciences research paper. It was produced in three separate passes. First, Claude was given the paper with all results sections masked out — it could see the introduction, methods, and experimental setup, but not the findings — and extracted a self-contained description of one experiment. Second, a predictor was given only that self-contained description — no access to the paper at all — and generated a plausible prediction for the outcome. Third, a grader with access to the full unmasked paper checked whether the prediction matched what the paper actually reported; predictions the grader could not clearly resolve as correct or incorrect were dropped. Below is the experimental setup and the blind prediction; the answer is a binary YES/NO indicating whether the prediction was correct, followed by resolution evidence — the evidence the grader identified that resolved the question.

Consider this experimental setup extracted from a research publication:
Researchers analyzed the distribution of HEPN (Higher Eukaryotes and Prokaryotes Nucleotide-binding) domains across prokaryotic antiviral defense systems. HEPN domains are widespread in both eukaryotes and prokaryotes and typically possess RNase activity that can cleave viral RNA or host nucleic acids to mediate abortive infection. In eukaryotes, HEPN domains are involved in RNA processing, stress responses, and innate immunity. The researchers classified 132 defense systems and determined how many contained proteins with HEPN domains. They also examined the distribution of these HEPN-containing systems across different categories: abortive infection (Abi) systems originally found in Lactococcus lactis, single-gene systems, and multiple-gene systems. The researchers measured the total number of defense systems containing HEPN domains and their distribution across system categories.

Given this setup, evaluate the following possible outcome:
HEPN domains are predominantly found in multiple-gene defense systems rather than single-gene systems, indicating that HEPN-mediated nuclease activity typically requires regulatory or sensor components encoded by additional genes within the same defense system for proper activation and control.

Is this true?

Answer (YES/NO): NO